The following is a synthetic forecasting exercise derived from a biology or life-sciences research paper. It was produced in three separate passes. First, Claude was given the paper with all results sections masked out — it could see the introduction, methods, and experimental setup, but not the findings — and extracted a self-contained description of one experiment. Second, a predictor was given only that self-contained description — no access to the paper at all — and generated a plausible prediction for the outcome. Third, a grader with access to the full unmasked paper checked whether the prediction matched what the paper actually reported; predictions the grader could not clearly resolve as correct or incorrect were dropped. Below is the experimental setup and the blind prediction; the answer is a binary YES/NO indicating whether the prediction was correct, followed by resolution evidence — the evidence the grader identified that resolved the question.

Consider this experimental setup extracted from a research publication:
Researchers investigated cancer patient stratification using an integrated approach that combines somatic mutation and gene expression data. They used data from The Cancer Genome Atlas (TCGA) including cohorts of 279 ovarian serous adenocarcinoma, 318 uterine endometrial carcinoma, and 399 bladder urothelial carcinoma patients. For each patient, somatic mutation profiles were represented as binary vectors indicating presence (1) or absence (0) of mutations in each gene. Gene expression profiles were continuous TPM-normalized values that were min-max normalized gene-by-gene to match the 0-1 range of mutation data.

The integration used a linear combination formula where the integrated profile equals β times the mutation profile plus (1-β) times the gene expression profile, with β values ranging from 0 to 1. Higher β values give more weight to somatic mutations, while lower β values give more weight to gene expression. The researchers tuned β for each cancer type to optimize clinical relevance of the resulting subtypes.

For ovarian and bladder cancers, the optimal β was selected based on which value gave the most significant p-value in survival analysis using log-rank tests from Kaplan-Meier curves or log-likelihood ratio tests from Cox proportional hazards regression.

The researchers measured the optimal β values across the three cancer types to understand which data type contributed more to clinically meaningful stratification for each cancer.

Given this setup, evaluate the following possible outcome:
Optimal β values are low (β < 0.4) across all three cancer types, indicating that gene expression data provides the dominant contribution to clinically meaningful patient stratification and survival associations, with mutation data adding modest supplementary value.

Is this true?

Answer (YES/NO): NO